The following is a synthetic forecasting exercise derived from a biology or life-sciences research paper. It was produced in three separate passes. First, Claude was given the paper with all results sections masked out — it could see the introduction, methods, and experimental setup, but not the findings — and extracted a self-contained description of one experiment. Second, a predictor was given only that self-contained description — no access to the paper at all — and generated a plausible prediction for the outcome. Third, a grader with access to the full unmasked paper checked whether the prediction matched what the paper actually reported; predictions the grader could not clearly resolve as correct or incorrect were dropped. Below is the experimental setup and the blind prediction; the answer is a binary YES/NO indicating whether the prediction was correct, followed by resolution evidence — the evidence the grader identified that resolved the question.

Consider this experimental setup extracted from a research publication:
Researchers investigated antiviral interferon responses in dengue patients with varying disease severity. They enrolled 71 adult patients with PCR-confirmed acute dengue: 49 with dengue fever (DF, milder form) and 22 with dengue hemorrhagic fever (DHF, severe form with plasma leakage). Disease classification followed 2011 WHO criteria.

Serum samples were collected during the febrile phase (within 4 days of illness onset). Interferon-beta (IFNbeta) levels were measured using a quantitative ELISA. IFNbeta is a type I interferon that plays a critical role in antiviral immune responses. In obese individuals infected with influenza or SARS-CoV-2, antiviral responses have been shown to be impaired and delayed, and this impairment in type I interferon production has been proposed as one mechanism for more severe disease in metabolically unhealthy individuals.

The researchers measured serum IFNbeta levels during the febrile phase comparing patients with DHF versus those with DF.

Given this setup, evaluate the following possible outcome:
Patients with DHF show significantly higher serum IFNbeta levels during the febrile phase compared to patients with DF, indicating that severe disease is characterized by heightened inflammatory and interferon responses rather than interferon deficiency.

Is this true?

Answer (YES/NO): NO